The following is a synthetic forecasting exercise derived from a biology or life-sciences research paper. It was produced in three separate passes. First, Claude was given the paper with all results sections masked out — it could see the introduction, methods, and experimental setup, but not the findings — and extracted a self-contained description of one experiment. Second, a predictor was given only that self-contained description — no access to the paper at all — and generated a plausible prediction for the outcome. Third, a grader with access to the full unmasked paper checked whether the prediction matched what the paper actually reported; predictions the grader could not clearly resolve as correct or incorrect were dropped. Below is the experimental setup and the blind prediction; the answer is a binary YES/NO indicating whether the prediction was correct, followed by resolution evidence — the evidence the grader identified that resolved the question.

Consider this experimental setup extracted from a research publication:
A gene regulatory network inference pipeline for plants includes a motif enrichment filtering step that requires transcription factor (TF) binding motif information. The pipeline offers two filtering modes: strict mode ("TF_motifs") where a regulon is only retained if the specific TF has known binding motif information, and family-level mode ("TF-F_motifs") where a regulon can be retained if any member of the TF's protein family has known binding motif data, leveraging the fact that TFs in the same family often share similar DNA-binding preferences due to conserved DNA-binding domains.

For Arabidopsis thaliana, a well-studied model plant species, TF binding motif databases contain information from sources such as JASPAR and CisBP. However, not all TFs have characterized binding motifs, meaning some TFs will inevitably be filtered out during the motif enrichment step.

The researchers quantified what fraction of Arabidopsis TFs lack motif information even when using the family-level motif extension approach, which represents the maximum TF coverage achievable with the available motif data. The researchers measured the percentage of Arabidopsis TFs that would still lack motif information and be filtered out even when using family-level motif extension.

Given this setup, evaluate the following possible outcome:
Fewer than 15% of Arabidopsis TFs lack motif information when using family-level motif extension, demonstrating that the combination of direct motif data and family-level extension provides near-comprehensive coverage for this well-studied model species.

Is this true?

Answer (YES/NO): NO